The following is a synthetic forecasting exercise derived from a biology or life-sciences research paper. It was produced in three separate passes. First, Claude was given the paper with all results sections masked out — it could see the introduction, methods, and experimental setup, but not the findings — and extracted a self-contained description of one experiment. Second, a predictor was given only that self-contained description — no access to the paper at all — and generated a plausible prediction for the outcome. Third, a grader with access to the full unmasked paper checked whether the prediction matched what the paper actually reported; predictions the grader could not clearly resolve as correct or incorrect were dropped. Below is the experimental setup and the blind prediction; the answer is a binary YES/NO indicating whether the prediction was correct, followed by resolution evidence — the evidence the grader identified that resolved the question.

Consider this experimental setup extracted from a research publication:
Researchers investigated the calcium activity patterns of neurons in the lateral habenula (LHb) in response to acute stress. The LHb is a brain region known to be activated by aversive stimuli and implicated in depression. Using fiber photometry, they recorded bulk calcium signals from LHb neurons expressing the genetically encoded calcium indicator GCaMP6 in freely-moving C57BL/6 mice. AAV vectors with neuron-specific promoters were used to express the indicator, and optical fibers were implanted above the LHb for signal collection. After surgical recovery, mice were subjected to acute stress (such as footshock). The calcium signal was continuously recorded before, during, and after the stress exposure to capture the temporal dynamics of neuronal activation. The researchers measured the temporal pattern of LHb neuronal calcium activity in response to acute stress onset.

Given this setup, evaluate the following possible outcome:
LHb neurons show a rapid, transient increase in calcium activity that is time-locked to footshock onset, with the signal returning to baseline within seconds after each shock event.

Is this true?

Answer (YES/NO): NO